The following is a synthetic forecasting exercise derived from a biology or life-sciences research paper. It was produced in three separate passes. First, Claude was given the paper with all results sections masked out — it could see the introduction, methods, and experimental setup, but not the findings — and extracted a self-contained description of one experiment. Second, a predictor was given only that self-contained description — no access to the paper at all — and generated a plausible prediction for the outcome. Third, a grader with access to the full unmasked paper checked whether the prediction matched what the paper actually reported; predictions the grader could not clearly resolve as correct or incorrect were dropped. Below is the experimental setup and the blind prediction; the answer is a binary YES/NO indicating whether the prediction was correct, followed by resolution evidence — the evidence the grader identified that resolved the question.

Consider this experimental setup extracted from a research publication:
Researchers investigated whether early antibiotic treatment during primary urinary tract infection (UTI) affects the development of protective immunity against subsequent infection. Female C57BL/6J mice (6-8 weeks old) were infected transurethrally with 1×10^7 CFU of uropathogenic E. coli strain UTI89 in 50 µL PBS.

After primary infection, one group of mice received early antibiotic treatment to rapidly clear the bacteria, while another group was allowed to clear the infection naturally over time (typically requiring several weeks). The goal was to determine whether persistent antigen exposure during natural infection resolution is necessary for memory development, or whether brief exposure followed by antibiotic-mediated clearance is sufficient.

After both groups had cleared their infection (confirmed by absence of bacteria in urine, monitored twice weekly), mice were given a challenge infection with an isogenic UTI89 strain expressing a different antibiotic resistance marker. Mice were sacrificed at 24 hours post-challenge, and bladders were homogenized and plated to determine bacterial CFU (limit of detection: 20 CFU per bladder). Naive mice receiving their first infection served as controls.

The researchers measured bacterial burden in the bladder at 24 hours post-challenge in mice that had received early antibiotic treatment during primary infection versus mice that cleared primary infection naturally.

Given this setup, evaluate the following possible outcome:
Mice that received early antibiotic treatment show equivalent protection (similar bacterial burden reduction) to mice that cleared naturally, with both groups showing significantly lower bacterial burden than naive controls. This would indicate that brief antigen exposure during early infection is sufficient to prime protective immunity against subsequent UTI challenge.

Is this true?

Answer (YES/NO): NO